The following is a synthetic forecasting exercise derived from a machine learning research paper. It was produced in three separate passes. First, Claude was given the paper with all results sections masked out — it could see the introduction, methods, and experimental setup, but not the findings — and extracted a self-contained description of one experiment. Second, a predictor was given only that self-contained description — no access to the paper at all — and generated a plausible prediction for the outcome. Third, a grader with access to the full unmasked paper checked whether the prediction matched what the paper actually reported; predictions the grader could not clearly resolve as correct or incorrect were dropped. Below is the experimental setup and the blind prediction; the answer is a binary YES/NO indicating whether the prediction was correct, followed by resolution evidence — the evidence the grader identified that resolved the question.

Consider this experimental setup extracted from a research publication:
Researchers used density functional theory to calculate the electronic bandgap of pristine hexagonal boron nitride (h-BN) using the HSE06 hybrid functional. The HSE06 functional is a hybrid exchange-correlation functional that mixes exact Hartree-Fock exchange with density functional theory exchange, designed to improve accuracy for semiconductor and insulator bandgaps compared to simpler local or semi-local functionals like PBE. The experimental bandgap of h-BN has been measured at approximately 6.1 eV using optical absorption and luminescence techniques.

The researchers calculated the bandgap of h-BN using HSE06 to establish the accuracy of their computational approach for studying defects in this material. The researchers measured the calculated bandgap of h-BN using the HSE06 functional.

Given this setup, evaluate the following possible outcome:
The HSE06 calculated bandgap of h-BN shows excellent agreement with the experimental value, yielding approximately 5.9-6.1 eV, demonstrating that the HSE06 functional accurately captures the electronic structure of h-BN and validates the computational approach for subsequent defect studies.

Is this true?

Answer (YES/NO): NO